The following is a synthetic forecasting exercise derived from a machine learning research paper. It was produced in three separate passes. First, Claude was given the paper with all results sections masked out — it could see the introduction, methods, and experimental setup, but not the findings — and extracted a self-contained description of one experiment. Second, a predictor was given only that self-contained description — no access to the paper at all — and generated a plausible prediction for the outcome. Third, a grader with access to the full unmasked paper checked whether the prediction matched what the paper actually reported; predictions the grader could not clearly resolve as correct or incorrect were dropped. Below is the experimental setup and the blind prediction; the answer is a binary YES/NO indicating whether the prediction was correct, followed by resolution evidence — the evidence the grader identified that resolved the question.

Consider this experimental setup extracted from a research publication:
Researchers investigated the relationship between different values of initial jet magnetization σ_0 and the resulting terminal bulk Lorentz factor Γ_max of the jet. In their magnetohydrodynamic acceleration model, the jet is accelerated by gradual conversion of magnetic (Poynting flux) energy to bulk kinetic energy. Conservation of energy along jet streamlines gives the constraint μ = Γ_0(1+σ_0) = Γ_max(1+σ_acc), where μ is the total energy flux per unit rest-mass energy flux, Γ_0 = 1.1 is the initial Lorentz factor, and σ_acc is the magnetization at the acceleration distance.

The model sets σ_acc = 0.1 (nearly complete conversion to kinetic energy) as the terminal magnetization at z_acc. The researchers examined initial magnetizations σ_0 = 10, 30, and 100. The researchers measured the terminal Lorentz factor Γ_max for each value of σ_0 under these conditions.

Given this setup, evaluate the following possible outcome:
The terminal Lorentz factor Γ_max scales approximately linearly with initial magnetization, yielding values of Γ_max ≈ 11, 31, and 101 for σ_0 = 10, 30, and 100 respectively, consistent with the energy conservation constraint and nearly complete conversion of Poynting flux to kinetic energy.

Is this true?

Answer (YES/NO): YES